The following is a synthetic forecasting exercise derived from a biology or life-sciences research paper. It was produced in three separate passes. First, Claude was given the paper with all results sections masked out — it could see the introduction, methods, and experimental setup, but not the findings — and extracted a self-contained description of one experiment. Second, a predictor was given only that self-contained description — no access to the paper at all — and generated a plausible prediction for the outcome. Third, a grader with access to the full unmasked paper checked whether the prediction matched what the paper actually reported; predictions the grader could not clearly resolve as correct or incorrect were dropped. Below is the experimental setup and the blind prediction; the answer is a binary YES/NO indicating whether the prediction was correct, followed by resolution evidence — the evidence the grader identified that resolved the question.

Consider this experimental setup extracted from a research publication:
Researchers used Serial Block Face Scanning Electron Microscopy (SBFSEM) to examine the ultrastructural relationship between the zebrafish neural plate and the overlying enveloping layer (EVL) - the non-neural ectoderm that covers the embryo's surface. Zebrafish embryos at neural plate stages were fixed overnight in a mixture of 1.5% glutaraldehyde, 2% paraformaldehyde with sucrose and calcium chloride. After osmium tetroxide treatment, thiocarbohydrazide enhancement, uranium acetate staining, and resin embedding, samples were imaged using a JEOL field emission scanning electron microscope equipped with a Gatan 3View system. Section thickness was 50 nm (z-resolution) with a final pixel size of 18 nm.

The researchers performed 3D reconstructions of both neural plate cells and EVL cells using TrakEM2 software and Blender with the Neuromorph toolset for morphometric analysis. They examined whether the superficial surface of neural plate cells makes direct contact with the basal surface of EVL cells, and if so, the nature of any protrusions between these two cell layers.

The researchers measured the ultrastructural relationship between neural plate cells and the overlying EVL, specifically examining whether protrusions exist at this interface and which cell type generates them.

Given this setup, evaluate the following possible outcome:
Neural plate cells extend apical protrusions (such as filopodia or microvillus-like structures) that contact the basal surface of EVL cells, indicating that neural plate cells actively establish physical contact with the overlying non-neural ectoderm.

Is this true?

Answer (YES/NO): NO